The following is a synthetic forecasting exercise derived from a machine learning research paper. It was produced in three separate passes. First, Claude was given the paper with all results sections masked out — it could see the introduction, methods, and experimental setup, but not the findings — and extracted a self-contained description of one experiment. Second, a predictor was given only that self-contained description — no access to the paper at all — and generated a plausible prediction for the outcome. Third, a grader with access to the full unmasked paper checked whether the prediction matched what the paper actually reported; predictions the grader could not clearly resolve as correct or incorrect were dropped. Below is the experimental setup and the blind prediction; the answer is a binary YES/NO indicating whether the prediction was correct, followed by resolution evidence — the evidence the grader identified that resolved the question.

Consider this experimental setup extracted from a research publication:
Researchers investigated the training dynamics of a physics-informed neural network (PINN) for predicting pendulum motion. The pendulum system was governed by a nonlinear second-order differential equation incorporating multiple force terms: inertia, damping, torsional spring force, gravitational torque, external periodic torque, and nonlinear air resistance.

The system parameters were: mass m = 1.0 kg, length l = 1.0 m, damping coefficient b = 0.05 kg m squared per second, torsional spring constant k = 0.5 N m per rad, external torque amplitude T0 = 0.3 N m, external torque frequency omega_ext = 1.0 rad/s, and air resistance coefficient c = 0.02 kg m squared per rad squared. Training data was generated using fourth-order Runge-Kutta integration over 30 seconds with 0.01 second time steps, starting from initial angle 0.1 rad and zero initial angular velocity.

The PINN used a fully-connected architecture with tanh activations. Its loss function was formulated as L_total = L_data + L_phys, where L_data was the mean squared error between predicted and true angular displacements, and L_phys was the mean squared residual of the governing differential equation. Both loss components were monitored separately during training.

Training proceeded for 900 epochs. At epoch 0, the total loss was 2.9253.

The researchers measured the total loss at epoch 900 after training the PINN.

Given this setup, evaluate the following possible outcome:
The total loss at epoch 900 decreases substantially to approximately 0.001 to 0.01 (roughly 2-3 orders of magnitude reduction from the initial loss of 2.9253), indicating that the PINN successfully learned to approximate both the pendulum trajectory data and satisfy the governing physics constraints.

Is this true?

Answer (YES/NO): NO